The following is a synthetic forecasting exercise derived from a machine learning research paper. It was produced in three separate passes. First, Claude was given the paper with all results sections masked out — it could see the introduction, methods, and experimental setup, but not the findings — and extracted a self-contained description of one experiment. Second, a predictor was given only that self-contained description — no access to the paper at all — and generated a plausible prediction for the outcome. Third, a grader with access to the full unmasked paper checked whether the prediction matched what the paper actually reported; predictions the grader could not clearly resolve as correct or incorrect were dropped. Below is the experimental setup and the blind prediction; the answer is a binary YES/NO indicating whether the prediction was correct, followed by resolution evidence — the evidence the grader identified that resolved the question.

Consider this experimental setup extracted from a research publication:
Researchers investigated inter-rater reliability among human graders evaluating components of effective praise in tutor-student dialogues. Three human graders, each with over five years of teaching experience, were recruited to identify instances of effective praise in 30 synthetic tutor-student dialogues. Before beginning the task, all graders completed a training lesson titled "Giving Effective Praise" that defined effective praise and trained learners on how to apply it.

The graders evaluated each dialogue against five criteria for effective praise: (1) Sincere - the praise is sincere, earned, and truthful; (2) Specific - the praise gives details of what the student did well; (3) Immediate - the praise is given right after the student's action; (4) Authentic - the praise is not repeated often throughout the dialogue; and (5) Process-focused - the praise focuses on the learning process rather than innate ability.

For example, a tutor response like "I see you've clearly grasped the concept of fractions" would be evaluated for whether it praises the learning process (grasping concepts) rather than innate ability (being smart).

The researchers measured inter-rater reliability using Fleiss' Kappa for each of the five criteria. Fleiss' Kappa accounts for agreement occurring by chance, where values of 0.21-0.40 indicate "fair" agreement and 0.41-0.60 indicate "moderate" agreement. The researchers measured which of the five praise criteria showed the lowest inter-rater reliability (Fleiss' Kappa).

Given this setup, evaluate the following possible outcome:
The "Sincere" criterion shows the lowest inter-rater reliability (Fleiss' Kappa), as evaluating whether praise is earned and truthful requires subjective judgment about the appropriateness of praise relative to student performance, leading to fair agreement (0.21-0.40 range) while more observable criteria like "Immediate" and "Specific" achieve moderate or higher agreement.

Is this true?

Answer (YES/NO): NO